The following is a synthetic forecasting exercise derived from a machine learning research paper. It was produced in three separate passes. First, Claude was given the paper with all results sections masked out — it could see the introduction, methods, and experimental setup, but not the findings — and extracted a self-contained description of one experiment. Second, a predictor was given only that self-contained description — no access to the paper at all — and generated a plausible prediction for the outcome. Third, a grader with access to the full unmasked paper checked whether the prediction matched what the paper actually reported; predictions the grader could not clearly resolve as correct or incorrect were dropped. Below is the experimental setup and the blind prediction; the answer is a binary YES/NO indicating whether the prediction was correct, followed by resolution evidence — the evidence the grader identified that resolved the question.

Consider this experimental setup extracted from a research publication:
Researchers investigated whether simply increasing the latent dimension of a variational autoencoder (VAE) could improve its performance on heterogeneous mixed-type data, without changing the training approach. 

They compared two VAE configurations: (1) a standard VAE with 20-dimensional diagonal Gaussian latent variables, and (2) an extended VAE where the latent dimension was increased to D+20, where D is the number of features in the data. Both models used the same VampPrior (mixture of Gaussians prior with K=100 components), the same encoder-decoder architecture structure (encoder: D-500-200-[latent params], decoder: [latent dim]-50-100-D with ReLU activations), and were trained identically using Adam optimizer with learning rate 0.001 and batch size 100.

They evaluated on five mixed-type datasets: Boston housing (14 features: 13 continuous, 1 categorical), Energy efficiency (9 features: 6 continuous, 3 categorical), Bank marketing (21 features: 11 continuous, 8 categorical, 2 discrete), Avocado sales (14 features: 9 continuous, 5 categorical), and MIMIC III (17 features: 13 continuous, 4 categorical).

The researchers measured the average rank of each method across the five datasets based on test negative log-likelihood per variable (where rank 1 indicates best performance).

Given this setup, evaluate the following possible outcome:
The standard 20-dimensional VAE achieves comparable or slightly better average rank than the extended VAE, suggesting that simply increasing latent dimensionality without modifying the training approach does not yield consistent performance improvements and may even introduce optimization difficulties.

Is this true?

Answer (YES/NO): YES